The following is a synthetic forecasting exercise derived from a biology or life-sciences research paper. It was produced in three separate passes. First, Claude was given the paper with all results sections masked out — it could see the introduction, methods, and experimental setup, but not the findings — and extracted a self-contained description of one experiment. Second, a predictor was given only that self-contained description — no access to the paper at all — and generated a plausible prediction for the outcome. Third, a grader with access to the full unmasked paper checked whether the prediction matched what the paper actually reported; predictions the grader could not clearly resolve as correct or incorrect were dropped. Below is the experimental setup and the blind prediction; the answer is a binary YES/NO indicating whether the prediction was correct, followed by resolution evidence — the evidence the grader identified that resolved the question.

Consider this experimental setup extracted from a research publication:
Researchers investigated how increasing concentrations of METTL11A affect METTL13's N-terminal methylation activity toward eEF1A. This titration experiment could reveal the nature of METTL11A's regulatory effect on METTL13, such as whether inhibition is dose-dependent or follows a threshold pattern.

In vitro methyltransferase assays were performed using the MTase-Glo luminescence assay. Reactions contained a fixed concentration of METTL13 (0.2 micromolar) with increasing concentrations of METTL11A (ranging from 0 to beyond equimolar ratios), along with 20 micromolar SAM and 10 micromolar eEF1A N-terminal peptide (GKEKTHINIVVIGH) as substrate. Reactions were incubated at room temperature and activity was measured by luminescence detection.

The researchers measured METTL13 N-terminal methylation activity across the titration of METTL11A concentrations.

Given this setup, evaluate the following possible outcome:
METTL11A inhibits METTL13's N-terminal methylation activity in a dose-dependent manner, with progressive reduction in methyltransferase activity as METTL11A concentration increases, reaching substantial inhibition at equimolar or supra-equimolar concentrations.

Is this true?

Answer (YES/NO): NO